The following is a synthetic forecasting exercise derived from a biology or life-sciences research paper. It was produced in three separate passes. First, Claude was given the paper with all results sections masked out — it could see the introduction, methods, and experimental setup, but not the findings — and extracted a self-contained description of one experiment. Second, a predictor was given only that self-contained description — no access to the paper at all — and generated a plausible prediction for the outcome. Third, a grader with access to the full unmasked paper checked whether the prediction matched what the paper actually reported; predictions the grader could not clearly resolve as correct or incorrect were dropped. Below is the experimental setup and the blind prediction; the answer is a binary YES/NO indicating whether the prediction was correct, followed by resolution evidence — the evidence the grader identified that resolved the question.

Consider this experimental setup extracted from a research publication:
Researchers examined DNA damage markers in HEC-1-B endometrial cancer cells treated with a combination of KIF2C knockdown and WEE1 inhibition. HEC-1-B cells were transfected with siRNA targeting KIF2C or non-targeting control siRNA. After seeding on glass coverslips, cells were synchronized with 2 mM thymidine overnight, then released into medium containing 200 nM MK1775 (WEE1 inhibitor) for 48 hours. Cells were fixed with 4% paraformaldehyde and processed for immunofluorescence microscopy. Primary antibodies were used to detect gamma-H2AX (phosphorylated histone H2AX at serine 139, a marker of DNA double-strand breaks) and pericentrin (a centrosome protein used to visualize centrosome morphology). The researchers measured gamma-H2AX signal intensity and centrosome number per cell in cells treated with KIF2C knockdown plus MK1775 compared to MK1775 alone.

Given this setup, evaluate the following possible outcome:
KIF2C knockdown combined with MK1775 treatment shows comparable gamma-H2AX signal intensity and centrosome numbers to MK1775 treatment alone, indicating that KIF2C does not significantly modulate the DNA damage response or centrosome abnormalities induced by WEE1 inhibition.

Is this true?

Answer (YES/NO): NO